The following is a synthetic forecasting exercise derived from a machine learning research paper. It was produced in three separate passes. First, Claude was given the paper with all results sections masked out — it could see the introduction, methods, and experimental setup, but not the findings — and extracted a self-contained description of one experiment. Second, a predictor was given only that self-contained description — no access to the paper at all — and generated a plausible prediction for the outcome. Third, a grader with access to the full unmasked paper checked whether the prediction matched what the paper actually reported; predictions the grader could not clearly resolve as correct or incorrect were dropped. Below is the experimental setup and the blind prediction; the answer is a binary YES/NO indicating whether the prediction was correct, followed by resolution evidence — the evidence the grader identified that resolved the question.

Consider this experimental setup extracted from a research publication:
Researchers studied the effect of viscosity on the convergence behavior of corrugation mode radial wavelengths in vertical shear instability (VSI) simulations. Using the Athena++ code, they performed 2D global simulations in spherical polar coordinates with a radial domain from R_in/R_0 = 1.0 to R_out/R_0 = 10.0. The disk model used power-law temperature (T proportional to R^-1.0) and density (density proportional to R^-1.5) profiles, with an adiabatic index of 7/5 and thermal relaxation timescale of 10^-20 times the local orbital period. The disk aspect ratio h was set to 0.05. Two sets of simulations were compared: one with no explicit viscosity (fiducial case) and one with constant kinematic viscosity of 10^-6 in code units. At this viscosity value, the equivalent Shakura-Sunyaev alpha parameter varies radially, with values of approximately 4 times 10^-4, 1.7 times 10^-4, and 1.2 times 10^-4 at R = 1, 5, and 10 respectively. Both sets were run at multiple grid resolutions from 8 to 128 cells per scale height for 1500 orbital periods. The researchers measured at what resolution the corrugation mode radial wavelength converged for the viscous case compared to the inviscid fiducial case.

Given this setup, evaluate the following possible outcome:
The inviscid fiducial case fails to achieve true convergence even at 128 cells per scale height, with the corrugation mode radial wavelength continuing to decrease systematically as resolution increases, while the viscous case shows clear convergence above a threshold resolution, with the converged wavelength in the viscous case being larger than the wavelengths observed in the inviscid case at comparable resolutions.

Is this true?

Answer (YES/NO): NO